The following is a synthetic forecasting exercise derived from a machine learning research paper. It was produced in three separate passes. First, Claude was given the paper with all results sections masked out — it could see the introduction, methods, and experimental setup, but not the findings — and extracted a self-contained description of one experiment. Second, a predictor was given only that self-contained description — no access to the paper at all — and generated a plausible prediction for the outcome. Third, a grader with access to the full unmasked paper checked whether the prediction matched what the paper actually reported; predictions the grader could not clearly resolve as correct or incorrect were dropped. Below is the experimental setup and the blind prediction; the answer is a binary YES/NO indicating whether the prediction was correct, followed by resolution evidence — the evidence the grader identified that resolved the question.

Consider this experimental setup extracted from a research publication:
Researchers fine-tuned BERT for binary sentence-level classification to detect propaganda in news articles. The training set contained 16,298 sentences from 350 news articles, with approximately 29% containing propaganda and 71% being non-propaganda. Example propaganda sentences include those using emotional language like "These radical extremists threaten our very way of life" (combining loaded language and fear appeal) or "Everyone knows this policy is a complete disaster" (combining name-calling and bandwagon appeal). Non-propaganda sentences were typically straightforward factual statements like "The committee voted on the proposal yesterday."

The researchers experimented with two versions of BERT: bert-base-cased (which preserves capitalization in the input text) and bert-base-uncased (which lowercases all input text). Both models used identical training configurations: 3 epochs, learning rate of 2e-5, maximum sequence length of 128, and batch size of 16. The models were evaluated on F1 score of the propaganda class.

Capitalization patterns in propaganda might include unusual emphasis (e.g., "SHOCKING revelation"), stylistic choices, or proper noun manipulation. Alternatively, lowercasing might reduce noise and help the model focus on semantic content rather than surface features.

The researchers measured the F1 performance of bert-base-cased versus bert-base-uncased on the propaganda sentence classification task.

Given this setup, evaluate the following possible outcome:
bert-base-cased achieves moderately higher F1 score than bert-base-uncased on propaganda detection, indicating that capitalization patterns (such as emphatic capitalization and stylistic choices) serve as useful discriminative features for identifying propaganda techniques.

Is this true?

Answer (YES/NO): NO